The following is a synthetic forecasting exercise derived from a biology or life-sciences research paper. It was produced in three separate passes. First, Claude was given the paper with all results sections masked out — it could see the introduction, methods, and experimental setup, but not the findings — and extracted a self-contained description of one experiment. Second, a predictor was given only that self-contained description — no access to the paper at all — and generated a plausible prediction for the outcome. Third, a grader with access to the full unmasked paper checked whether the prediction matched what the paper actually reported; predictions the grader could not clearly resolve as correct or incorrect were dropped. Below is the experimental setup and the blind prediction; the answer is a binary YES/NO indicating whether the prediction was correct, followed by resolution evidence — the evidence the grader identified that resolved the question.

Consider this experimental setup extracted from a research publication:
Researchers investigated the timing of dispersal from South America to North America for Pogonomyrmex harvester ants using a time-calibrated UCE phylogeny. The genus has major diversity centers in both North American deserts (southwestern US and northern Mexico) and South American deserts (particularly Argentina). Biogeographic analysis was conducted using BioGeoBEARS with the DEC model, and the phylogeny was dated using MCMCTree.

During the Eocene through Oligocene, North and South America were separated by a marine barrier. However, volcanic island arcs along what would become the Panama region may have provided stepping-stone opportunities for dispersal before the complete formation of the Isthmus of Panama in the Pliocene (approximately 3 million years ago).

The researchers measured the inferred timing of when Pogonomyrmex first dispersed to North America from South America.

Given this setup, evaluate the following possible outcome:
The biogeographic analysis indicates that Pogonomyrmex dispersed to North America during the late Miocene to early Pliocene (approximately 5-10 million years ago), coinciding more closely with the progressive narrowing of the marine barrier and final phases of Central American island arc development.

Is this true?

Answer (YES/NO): NO